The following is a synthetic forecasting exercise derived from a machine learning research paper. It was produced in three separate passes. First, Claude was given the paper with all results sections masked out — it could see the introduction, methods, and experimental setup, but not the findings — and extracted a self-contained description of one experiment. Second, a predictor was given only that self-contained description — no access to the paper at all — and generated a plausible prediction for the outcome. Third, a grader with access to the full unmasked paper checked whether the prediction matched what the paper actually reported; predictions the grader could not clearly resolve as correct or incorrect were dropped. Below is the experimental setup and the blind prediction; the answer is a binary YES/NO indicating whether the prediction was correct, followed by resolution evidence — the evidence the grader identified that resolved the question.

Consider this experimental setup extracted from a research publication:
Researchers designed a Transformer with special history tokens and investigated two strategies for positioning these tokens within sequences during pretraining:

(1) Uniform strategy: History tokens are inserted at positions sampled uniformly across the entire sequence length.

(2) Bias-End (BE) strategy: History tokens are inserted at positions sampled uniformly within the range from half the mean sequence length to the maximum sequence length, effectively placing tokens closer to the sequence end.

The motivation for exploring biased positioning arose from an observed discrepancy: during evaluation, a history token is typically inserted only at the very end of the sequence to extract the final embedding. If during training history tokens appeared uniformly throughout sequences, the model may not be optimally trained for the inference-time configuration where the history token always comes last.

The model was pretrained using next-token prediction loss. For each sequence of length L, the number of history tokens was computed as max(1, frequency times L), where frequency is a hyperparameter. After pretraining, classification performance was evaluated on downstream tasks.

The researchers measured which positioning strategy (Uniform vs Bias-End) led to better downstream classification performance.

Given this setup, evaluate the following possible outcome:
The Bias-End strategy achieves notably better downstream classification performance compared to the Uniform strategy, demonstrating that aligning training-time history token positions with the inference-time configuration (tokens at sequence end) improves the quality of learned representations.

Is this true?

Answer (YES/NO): YES